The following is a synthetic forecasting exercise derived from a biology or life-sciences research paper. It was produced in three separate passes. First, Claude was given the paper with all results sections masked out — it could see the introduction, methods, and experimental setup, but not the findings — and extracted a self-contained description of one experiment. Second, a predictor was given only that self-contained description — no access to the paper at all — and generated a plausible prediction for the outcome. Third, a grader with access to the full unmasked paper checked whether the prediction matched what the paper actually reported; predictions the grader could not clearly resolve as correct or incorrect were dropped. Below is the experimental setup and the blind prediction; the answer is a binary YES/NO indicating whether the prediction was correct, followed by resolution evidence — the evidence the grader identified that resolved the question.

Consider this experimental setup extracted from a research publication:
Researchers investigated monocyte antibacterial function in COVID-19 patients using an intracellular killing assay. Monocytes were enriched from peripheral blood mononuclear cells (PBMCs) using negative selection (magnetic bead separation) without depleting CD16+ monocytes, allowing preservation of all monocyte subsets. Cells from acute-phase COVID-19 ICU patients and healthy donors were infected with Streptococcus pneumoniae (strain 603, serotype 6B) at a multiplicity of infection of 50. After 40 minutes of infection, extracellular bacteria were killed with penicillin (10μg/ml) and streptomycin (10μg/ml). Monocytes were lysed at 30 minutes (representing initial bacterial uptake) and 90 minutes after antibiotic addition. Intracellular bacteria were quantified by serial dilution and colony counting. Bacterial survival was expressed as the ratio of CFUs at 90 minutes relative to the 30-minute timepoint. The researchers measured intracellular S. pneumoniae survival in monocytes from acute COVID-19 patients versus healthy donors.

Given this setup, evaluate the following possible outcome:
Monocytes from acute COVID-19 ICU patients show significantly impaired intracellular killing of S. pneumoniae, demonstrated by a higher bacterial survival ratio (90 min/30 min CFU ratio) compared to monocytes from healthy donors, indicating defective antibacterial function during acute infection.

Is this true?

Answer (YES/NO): YES